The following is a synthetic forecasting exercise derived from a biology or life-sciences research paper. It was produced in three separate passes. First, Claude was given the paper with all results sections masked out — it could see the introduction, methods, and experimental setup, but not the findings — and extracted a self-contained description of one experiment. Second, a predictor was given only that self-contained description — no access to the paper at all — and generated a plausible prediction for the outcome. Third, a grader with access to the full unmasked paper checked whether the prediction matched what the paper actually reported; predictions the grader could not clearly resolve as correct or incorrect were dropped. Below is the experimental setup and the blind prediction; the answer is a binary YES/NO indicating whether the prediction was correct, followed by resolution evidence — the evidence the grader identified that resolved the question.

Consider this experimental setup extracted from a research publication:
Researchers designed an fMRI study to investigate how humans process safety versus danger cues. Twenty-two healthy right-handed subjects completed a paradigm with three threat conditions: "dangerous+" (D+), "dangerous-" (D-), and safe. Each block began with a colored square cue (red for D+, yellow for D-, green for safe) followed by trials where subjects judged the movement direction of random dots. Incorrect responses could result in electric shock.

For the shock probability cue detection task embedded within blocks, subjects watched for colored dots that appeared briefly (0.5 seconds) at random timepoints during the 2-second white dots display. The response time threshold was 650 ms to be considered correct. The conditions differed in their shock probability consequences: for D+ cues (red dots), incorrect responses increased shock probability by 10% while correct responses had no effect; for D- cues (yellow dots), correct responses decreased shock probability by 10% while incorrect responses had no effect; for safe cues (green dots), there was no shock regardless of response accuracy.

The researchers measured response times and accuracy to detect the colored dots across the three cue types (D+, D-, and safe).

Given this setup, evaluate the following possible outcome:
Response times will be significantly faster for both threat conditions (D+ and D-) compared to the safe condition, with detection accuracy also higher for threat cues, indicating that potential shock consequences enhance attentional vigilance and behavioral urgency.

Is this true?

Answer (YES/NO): NO